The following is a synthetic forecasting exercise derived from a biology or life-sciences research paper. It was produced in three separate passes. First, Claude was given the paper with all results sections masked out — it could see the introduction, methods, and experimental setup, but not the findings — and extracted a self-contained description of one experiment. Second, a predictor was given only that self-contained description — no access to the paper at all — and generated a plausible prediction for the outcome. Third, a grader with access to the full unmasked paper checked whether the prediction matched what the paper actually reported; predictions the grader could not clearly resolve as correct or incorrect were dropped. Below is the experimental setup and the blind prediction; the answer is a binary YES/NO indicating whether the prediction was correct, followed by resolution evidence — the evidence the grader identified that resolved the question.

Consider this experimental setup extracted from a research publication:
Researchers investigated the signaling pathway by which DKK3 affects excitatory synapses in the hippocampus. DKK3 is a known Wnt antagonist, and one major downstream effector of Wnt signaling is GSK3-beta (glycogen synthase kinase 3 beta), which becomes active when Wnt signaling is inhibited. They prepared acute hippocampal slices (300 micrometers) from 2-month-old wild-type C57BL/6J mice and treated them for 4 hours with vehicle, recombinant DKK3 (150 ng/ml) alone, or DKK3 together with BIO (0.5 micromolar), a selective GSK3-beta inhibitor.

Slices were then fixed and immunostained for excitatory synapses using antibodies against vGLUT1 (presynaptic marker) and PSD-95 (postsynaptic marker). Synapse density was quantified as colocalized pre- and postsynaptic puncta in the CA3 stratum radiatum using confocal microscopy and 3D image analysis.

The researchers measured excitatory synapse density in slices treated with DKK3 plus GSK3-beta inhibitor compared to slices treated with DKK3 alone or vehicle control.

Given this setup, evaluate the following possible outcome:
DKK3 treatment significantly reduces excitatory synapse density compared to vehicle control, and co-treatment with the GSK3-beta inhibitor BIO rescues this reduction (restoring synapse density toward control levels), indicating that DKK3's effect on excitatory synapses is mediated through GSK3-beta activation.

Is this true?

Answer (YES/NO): YES